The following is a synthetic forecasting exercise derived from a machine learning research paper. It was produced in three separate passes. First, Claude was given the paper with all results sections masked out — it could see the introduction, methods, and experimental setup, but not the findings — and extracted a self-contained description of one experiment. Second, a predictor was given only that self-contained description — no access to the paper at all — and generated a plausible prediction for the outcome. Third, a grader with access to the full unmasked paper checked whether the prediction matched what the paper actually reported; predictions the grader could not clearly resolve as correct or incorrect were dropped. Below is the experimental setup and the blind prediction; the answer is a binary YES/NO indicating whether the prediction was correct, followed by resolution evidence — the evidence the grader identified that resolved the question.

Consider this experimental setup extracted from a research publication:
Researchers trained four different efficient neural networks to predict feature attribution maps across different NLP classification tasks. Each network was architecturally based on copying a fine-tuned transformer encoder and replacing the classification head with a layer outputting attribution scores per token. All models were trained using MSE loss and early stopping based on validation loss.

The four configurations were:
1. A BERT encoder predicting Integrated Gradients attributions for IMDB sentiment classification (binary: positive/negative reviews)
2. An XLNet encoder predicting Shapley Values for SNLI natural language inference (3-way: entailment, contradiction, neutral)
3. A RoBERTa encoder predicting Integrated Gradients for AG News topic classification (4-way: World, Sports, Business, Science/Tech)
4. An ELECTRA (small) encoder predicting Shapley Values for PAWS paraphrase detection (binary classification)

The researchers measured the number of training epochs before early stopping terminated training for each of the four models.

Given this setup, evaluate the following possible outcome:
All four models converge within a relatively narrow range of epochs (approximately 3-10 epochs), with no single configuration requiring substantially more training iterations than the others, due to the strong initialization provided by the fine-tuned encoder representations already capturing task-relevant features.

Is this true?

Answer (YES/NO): YES